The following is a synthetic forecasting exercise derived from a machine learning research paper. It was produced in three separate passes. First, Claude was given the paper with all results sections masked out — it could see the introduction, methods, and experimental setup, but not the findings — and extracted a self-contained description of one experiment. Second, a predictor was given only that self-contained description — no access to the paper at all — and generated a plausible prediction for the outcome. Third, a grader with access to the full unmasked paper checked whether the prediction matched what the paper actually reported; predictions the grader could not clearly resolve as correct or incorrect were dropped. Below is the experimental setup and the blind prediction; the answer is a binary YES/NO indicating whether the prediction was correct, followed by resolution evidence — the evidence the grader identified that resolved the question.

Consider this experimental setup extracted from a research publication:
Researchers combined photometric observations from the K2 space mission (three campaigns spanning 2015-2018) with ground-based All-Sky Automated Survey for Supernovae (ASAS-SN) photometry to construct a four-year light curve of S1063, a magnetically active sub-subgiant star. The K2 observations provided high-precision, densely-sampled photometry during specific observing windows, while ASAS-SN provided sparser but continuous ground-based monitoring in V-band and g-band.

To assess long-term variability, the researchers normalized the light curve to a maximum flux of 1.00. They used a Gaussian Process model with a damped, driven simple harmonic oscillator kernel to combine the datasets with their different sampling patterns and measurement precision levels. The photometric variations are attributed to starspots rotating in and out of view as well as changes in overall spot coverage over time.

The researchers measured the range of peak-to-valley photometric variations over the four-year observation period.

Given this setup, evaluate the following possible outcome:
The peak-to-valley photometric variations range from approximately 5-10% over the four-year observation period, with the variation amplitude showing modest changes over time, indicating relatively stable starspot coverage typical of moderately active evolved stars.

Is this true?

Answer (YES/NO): NO